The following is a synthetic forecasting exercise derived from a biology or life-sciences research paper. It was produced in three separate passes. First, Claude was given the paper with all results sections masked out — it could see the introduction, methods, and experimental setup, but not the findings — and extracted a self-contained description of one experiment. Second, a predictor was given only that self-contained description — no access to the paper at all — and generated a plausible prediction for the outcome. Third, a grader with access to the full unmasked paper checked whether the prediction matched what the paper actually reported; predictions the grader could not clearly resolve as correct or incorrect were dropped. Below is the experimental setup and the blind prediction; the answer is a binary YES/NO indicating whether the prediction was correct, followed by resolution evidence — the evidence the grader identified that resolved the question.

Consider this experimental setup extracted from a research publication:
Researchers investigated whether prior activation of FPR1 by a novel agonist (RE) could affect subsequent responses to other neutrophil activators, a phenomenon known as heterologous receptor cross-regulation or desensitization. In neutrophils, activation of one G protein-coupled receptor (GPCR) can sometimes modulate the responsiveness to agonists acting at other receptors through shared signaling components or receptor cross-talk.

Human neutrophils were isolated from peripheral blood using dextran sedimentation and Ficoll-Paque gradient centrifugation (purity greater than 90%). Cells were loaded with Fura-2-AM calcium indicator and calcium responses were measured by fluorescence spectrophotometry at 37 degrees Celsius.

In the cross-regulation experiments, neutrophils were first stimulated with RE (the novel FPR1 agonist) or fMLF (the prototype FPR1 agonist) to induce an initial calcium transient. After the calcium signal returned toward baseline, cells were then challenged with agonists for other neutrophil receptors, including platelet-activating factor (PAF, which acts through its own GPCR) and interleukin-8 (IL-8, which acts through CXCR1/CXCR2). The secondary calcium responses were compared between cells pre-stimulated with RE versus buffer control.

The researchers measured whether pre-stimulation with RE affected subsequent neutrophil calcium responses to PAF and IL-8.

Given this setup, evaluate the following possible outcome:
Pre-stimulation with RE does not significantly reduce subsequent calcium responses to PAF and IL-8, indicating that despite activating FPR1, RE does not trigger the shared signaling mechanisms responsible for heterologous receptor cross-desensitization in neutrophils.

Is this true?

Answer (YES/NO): NO